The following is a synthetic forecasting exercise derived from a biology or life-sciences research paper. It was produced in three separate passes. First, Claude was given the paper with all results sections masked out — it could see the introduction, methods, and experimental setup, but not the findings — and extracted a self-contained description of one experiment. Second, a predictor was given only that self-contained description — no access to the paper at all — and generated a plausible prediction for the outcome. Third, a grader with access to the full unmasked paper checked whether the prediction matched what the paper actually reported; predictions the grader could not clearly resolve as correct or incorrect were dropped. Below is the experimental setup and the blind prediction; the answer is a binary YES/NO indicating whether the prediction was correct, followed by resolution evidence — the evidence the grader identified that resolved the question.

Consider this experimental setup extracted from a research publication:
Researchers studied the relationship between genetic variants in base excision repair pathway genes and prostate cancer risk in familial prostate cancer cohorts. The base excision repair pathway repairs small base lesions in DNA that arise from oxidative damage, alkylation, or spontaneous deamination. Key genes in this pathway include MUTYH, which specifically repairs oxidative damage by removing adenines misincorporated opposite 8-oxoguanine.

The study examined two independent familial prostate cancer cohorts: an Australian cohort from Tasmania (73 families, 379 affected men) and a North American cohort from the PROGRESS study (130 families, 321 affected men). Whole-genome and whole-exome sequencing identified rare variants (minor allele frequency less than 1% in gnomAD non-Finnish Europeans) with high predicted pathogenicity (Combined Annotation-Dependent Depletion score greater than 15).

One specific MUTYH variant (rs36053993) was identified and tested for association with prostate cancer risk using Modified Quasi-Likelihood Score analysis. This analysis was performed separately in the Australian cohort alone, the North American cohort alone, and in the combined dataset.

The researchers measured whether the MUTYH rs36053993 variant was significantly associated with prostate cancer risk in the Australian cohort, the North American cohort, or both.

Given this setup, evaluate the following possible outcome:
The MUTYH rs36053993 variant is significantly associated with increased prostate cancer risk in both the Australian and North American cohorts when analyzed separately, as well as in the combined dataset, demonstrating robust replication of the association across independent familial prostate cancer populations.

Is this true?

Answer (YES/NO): NO